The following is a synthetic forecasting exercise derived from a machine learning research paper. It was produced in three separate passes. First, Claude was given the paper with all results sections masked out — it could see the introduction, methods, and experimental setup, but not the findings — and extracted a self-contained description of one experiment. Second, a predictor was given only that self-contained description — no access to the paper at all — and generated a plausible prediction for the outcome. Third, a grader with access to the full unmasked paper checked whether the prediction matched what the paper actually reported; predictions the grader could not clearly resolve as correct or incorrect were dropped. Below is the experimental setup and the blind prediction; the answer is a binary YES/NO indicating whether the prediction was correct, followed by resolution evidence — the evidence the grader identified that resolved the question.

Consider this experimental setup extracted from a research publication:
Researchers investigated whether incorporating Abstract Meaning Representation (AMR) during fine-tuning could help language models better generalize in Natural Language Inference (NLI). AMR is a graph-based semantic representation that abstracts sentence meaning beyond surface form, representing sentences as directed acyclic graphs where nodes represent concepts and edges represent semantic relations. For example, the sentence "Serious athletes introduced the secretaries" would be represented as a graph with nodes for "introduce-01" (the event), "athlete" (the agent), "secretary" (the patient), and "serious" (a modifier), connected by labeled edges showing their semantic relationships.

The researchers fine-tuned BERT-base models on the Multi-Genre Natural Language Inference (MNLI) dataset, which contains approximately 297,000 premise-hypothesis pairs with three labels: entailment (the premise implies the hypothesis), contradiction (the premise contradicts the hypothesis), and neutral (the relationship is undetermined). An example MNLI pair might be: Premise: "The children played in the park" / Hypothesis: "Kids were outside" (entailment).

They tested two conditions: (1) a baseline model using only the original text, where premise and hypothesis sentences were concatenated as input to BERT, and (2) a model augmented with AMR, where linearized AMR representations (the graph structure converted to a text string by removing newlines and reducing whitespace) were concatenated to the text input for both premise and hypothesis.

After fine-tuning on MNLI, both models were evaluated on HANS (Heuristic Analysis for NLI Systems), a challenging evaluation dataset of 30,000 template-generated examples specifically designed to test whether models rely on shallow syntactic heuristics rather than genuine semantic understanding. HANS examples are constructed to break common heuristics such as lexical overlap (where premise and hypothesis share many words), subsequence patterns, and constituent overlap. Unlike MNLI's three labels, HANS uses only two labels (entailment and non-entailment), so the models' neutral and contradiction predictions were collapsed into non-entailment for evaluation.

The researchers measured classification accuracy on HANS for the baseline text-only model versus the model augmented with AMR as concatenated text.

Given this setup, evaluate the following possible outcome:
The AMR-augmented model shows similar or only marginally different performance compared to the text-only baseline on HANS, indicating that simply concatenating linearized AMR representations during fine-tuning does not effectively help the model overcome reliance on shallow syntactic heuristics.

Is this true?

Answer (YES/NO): NO